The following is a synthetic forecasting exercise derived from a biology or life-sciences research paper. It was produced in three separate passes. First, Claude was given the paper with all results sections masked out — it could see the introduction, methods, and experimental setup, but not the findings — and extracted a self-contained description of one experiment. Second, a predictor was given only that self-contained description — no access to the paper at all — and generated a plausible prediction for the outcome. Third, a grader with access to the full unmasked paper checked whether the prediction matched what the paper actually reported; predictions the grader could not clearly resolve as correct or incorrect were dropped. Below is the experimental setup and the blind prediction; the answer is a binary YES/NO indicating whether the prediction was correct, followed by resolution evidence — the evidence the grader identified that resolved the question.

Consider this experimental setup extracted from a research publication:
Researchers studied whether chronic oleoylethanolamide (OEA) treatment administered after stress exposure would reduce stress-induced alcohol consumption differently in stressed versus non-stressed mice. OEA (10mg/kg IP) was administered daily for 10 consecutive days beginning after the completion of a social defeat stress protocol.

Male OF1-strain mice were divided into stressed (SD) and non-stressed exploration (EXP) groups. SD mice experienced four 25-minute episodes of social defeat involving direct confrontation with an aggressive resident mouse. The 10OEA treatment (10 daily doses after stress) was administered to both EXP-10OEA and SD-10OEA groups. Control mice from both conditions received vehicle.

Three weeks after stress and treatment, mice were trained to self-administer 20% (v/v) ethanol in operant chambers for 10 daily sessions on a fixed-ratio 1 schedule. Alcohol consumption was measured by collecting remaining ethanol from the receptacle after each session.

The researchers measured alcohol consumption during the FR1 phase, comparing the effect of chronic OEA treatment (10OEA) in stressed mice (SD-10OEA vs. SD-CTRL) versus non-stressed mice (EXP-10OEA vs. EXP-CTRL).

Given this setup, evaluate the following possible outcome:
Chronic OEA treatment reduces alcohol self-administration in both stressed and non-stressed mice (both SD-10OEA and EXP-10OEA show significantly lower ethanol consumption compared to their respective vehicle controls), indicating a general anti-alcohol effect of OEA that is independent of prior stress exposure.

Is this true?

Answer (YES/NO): NO